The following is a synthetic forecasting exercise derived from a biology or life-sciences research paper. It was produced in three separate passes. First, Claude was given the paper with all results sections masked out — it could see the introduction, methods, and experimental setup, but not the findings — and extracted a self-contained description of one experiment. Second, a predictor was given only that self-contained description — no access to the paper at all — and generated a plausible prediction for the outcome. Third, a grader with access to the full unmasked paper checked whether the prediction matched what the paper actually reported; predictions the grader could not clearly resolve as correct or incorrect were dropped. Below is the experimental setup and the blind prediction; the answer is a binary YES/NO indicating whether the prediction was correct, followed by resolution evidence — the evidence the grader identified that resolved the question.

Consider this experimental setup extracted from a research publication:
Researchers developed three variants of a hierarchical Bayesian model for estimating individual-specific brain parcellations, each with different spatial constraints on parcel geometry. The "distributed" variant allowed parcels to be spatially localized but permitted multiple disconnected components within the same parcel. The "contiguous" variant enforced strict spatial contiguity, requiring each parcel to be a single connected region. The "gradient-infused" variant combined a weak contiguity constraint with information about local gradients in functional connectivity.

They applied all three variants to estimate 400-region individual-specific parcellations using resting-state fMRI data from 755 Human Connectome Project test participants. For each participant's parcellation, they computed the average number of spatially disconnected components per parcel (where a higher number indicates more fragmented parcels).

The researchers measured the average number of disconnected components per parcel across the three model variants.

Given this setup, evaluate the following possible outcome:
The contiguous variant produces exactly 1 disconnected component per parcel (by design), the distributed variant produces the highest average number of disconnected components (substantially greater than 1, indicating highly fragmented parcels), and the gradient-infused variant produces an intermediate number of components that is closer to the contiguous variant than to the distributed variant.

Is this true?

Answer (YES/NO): YES